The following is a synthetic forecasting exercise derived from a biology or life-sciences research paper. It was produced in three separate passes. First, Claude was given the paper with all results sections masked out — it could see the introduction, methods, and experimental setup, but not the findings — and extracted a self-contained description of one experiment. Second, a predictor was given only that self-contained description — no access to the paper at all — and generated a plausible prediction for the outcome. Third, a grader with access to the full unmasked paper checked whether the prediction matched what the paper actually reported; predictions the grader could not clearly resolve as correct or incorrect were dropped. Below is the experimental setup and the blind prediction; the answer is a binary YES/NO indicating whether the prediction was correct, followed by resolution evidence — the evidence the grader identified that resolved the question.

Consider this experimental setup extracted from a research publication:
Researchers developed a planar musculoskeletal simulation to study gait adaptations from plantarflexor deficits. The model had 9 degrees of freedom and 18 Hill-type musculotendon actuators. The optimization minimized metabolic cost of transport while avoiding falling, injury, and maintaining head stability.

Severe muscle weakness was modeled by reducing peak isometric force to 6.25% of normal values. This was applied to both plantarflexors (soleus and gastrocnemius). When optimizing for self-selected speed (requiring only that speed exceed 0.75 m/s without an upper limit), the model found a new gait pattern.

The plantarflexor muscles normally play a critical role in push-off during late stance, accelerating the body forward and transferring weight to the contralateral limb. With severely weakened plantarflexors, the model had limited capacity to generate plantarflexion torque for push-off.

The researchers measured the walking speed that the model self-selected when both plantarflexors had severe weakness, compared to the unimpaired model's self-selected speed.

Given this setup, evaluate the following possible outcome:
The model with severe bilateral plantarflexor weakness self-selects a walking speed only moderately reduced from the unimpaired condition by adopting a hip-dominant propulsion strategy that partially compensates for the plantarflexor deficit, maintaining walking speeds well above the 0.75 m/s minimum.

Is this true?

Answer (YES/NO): NO